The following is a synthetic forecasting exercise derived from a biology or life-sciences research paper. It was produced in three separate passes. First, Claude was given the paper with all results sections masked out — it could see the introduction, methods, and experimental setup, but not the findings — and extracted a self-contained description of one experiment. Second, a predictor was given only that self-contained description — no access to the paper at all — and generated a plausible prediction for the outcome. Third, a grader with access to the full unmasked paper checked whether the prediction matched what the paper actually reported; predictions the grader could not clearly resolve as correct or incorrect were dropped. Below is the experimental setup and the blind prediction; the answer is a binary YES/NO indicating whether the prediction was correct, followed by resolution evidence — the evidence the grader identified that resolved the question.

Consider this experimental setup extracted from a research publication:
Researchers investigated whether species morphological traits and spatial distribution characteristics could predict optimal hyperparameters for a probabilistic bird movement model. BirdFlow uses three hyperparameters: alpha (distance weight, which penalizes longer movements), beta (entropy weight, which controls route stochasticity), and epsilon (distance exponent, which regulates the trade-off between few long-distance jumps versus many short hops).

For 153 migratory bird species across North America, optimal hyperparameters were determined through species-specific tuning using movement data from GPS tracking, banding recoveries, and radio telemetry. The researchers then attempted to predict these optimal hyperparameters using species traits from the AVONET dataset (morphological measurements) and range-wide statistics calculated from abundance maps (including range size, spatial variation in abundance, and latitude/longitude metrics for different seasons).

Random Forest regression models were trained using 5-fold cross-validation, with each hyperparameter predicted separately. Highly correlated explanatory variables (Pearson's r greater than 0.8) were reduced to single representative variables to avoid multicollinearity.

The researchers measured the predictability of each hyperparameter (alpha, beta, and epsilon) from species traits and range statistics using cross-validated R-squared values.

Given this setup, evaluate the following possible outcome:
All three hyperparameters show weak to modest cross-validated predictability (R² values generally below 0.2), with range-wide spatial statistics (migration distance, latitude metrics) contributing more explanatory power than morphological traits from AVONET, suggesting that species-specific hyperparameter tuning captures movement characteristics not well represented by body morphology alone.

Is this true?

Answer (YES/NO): NO